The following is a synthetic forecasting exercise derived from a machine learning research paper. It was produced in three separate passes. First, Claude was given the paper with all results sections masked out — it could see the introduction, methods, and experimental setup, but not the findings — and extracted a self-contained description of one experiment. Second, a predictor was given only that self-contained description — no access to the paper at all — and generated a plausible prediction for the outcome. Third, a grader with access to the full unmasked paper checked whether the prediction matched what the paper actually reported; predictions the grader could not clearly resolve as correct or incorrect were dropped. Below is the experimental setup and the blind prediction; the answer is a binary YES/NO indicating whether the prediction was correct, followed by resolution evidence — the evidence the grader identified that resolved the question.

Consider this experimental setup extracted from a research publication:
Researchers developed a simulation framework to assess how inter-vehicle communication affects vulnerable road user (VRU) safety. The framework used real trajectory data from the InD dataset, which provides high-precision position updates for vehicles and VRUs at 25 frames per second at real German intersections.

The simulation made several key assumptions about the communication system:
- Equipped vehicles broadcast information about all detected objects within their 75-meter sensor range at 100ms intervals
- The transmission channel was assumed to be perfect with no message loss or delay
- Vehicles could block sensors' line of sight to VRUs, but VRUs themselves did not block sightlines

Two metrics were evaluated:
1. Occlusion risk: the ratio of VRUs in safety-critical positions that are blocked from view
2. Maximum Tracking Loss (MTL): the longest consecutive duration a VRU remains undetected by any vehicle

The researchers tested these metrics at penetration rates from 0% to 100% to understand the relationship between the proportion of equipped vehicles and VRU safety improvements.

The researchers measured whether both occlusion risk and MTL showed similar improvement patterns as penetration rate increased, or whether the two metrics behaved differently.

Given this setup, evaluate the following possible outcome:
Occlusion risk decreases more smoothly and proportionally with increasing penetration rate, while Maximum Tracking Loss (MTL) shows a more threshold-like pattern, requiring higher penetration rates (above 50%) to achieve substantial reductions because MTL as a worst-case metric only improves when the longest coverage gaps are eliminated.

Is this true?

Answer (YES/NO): NO